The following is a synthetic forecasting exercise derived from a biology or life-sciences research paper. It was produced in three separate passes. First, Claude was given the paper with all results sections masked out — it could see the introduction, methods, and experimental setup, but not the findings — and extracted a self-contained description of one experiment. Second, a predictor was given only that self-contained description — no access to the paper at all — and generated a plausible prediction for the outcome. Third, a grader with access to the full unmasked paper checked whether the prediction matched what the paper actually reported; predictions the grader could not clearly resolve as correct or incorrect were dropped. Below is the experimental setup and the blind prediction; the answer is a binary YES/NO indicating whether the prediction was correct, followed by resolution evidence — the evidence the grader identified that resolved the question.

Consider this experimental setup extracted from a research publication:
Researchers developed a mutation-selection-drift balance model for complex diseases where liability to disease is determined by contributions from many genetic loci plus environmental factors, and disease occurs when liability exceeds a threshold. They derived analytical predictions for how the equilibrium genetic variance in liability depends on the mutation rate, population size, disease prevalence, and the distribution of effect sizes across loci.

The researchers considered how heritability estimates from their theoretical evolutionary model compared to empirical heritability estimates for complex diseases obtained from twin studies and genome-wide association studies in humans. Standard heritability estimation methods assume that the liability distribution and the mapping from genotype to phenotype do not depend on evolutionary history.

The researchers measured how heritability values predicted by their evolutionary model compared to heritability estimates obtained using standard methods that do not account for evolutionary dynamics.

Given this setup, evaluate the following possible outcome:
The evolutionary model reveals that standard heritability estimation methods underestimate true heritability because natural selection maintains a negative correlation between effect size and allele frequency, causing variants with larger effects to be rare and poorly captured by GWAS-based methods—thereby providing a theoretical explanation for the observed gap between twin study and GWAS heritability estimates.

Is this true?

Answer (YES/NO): NO